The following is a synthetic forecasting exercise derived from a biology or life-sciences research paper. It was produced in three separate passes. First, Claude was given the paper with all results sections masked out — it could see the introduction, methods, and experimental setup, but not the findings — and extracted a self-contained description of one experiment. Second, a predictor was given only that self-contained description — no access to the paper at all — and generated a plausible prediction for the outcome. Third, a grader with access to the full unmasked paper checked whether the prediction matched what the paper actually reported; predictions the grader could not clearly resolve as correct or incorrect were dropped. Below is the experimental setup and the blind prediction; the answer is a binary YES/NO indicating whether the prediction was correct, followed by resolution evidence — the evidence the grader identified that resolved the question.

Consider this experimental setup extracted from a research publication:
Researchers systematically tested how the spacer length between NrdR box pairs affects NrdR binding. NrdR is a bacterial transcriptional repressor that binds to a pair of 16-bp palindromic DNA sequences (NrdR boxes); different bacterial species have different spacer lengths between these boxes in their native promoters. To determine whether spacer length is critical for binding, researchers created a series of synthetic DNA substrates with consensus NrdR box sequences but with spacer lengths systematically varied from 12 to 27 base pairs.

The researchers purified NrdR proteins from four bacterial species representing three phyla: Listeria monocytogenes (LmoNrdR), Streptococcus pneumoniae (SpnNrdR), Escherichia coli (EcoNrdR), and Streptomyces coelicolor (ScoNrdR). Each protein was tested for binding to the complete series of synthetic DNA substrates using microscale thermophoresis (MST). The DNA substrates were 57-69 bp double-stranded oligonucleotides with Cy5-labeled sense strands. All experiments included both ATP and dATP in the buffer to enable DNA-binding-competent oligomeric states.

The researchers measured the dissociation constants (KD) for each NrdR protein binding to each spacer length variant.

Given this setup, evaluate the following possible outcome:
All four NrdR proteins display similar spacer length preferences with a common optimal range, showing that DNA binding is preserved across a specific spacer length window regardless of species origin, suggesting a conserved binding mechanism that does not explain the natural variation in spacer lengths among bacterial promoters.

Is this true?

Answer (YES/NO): YES